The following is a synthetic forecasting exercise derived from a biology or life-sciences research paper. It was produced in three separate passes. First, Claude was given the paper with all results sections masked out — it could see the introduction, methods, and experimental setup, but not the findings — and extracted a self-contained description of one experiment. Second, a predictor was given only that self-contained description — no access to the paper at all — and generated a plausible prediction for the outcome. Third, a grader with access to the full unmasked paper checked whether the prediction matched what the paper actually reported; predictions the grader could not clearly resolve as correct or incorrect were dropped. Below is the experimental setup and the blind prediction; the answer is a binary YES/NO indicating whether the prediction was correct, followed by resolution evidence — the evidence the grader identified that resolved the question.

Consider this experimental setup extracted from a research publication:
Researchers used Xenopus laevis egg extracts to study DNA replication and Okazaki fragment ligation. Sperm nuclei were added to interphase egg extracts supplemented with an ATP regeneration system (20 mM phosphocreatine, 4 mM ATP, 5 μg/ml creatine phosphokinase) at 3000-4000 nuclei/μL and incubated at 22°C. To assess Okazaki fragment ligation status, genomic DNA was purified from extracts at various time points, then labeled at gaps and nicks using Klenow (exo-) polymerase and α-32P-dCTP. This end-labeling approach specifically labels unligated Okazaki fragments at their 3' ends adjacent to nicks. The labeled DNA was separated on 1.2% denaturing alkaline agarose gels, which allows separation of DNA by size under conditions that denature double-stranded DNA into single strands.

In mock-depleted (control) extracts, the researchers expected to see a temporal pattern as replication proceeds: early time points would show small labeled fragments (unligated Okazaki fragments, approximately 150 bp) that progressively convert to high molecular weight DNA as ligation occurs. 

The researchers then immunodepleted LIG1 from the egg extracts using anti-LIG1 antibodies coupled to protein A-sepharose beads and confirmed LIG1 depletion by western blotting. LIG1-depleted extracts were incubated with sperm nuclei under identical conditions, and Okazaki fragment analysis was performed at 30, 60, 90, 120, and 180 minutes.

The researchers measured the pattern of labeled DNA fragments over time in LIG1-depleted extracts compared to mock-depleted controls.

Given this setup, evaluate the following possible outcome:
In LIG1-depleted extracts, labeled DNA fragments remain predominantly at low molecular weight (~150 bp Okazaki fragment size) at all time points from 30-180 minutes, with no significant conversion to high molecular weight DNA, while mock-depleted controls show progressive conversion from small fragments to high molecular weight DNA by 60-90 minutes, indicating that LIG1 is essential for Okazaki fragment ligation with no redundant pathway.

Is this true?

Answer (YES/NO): NO